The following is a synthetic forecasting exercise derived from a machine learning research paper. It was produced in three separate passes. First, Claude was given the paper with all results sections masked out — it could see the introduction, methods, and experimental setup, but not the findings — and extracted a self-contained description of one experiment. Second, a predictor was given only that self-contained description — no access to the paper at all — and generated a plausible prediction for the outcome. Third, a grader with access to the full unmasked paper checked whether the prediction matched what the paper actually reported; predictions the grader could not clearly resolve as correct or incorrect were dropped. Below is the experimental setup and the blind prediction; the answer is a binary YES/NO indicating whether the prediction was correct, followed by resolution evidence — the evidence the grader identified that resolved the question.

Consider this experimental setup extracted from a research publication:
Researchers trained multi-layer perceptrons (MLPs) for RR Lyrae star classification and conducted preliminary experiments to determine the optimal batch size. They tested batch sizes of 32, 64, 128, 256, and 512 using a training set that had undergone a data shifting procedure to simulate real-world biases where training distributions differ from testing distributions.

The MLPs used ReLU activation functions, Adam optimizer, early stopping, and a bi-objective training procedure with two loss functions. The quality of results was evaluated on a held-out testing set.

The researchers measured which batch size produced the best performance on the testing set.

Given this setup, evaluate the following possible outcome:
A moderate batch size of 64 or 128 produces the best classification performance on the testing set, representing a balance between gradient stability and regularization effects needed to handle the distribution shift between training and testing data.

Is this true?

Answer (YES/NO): NO